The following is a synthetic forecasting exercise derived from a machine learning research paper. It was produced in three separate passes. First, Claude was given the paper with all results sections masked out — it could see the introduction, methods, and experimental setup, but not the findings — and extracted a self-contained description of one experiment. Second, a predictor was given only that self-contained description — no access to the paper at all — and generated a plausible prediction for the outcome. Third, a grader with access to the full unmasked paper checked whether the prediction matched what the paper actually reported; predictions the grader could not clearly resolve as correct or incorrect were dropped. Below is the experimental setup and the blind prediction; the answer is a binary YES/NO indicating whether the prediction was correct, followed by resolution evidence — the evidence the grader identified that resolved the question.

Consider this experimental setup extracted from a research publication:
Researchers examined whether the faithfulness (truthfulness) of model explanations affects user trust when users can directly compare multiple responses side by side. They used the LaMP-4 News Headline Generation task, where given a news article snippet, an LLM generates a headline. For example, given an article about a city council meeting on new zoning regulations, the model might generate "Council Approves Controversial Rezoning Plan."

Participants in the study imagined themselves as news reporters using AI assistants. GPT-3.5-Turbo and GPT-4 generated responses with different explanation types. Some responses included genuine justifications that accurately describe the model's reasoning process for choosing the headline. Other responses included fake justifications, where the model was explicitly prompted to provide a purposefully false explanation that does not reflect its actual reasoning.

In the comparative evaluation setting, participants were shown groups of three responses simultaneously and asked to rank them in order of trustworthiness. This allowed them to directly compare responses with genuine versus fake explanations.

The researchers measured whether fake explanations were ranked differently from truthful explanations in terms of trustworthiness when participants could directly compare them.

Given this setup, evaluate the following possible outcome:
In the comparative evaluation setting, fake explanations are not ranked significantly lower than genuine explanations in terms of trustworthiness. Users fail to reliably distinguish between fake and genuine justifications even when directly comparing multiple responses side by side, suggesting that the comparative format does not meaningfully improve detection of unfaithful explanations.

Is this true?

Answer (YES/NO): NO